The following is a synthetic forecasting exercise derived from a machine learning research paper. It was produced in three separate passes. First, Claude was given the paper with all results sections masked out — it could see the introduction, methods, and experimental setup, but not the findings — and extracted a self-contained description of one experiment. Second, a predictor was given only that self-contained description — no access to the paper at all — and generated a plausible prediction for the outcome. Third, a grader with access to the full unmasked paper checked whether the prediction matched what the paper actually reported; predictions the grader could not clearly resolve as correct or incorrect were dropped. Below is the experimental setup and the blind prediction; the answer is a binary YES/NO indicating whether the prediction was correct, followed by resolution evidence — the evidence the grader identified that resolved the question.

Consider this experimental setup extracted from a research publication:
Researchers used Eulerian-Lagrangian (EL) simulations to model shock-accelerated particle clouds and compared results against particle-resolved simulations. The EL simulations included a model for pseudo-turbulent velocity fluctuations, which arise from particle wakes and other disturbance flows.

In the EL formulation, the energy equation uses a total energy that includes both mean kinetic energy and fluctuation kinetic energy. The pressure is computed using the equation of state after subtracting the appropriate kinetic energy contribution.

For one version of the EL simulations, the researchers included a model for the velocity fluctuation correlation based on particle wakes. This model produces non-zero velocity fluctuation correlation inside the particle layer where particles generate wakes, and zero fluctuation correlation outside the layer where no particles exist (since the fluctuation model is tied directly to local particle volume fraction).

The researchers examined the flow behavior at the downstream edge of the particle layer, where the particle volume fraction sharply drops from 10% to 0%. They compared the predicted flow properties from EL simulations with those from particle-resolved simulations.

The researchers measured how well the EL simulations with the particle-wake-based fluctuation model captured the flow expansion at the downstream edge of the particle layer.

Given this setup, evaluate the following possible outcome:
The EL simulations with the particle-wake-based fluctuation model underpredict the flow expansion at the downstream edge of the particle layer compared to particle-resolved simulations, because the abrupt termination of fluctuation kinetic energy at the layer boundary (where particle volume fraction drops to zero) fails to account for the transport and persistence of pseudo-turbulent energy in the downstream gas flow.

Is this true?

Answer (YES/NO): NO